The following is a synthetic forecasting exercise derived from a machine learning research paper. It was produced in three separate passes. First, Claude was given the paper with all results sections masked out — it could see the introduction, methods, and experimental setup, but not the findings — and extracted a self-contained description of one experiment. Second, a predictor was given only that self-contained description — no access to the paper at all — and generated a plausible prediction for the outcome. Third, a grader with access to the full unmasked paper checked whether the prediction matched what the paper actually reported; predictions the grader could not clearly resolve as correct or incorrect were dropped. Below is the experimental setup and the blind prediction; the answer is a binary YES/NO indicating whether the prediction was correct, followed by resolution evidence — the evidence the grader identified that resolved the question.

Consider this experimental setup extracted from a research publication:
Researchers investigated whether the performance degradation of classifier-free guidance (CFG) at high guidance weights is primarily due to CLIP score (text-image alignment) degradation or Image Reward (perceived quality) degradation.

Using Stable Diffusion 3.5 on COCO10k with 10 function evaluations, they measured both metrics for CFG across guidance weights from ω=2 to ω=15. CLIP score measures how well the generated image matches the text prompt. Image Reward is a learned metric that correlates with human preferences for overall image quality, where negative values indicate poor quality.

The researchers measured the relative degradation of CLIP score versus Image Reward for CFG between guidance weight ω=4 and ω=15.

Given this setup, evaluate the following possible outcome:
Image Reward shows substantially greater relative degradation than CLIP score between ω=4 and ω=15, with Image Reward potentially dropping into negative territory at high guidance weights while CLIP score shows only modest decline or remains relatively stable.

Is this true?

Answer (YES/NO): YES